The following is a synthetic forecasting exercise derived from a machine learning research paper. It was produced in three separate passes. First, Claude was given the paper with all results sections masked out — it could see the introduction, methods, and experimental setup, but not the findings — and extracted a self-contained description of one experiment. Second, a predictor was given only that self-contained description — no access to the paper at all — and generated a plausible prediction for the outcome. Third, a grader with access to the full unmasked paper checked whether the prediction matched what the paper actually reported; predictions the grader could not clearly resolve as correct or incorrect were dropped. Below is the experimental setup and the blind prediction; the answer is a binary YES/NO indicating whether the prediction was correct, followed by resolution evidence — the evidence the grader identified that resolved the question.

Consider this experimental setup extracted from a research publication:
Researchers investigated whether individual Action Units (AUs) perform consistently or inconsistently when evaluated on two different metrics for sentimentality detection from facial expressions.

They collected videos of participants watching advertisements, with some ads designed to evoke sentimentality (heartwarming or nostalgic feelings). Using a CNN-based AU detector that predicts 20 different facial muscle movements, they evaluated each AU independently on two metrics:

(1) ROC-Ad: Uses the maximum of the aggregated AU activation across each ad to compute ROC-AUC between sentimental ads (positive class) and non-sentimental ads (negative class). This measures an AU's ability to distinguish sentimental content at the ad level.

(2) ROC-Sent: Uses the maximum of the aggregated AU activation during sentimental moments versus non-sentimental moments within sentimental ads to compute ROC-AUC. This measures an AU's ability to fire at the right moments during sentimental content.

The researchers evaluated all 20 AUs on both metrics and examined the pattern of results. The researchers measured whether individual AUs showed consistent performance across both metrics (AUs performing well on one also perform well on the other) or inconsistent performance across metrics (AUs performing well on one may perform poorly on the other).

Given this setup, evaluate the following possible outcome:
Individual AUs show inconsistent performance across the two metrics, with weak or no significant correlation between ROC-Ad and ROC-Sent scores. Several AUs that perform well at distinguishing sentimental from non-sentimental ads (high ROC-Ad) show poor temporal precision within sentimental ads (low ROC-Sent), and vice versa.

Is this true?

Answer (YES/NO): YES